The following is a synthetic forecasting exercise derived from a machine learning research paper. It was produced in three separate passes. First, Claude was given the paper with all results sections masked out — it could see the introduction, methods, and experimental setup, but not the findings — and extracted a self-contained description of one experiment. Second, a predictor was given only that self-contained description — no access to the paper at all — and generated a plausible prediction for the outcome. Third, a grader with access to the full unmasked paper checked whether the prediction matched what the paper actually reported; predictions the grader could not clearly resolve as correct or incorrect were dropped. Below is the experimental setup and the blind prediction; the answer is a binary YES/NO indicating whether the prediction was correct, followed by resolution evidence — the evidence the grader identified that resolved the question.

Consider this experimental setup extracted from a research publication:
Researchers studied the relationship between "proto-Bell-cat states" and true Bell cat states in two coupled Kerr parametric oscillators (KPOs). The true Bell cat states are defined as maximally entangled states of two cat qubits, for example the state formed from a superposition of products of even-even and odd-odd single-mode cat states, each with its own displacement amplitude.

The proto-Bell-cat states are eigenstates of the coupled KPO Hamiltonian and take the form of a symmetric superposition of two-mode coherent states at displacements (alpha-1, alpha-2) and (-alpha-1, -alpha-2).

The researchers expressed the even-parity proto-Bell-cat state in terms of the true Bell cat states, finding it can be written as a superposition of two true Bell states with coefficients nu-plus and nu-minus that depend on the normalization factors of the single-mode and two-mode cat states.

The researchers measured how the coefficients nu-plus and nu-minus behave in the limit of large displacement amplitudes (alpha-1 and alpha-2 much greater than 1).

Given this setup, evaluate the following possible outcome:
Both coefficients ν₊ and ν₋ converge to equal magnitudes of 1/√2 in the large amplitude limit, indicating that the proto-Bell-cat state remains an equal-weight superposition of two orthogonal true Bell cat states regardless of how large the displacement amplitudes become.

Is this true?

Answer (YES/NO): NO